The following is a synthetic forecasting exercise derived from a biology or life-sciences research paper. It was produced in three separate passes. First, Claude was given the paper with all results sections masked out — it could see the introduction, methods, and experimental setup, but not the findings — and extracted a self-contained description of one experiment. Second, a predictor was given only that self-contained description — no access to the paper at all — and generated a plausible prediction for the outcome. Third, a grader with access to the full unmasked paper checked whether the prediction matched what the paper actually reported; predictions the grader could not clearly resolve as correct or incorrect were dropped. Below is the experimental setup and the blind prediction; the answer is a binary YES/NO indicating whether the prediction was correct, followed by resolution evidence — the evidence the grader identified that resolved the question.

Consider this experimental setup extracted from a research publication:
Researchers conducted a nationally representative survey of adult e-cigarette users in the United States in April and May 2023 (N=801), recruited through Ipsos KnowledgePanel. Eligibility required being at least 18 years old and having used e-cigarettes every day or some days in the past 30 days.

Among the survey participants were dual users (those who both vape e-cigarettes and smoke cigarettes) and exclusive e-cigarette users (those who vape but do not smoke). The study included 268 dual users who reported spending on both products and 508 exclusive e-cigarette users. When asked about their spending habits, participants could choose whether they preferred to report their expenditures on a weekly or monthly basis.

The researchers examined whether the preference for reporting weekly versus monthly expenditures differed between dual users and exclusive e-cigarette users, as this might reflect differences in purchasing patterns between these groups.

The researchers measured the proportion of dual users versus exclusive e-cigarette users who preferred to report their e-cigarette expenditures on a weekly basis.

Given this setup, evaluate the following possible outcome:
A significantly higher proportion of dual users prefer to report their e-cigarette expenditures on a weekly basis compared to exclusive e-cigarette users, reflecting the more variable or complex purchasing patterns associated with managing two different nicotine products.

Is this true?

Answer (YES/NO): NO